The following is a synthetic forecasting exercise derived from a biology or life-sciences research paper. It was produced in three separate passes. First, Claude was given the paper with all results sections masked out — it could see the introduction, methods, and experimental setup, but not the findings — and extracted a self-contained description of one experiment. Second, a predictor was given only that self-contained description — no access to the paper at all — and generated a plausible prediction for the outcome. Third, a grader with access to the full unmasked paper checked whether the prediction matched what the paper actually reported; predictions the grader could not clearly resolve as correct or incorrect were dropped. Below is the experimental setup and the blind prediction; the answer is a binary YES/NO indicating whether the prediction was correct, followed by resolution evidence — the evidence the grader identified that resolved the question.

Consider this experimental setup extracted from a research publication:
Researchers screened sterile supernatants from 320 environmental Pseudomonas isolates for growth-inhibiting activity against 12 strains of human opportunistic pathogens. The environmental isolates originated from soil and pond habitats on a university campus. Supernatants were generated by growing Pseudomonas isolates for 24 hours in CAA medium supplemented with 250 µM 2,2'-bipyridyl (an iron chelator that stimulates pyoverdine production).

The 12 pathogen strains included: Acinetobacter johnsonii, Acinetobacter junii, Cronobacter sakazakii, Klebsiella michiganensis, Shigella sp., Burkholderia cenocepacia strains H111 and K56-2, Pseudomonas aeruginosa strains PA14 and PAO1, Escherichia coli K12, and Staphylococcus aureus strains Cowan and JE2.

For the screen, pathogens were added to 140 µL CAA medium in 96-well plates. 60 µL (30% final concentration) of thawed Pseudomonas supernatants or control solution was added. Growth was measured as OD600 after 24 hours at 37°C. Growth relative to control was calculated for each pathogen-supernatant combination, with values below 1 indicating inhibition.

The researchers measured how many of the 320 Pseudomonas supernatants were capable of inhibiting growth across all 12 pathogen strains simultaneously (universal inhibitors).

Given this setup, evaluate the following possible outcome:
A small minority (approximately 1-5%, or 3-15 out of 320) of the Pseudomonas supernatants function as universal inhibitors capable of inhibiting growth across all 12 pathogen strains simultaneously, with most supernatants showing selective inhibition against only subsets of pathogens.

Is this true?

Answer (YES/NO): NO